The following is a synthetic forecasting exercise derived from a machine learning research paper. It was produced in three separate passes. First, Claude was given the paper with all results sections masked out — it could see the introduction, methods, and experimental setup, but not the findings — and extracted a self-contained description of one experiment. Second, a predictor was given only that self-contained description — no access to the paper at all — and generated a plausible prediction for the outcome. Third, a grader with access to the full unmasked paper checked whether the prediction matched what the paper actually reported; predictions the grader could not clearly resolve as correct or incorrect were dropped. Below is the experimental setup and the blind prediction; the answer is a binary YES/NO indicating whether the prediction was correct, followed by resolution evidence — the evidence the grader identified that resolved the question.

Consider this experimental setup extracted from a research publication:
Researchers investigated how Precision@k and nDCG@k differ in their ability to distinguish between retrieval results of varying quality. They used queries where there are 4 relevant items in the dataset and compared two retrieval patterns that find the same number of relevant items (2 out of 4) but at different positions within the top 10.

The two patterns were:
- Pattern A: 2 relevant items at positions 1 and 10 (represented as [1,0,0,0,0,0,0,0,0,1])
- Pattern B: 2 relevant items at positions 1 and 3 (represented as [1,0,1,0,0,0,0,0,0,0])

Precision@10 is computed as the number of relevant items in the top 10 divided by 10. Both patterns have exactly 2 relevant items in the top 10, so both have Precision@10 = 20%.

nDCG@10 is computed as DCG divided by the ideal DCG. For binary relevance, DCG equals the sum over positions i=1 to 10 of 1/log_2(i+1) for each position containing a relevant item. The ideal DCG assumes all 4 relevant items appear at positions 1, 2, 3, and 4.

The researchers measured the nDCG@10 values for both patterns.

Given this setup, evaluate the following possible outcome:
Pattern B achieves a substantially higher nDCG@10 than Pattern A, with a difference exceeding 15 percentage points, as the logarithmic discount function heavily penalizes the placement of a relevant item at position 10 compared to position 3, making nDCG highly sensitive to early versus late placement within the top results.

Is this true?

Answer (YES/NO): NO